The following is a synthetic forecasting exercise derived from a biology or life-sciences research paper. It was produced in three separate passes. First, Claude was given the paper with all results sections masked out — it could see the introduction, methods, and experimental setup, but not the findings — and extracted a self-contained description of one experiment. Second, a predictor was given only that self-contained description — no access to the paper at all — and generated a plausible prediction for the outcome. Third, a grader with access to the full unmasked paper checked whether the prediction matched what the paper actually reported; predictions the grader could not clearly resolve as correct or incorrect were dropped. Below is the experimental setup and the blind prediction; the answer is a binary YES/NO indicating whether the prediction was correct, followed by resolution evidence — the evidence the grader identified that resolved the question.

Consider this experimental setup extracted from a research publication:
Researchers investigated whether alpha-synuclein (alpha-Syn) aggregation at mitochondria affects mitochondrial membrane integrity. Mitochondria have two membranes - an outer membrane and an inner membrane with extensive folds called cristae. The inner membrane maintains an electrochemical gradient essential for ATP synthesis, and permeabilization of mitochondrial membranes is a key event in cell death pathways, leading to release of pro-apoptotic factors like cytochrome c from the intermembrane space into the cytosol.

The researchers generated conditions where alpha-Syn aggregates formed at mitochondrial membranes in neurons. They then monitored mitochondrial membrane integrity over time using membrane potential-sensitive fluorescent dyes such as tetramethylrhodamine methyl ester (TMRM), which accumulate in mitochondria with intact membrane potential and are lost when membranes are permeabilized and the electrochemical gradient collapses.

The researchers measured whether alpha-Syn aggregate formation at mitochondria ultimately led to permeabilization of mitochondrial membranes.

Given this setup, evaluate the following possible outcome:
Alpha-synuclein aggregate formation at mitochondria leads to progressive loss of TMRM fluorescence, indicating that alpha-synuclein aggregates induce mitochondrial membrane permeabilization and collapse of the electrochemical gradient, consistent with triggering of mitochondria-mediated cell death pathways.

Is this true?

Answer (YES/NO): YES